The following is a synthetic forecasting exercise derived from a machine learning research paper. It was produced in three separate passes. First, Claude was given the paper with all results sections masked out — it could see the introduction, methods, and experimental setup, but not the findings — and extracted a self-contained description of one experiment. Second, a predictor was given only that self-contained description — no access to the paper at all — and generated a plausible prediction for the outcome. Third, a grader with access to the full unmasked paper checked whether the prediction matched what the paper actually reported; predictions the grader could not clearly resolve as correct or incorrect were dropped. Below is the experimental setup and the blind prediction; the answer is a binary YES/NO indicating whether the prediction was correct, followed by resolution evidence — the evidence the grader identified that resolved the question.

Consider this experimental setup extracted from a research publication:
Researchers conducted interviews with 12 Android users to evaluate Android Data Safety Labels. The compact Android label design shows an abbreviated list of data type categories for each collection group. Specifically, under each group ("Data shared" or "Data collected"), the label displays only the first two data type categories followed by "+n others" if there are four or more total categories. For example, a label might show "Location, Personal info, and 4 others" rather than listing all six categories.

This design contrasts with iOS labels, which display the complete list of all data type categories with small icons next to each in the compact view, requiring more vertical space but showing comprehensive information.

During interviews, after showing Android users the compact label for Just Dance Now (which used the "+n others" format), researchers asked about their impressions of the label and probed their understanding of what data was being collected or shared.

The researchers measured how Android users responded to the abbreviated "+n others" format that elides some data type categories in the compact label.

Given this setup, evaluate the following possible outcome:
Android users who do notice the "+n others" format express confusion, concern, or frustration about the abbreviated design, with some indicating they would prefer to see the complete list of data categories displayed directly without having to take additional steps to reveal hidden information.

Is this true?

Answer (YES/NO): YES